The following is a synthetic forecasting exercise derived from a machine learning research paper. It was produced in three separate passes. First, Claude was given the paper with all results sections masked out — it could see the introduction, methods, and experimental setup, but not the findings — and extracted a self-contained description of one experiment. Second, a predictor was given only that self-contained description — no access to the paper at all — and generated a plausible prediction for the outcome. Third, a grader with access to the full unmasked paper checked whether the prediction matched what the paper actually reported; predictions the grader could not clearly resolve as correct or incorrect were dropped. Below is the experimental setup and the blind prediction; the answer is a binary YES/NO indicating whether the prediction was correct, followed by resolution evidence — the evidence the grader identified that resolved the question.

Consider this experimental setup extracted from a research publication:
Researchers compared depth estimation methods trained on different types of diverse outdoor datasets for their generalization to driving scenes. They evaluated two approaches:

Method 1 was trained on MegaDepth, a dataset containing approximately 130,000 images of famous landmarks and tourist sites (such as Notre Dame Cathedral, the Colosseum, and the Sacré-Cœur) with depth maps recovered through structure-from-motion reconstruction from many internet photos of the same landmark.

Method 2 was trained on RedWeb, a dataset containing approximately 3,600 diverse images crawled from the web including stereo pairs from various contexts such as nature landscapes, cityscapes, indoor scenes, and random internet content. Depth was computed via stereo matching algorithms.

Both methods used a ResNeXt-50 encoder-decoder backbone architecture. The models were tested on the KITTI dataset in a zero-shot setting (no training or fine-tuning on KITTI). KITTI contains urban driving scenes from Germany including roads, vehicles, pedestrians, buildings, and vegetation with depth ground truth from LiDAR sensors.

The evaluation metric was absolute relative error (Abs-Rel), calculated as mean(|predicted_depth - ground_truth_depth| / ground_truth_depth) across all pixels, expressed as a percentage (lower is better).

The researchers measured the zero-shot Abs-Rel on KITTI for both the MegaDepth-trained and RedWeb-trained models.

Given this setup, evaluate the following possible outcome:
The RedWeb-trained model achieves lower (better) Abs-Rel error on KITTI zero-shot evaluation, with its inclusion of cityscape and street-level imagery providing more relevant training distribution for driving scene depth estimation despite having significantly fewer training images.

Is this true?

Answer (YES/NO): NO